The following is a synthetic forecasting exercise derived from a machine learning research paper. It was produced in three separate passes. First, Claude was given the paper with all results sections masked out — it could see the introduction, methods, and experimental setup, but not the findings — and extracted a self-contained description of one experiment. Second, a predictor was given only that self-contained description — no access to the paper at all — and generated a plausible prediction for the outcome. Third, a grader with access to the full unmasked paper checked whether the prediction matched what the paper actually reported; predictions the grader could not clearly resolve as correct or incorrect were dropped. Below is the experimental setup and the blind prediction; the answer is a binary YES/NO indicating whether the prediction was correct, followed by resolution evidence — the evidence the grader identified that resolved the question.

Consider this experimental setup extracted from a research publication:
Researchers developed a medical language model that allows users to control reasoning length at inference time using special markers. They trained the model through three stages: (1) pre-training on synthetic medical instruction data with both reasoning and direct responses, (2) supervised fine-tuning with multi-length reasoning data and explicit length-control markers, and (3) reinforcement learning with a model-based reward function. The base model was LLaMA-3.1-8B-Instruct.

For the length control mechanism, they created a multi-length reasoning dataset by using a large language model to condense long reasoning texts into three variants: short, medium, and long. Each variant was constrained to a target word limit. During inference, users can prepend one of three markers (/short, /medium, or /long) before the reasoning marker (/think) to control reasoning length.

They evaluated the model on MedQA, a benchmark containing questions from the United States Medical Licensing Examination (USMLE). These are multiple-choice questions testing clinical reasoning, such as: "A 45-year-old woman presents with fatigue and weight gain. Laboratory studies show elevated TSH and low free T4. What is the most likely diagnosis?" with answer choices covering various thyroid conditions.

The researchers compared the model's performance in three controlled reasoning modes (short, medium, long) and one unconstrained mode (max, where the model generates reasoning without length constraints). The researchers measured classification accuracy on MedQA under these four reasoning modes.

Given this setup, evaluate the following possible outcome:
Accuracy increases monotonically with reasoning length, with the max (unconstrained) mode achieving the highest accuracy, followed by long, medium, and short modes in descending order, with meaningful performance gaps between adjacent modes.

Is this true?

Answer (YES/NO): NO